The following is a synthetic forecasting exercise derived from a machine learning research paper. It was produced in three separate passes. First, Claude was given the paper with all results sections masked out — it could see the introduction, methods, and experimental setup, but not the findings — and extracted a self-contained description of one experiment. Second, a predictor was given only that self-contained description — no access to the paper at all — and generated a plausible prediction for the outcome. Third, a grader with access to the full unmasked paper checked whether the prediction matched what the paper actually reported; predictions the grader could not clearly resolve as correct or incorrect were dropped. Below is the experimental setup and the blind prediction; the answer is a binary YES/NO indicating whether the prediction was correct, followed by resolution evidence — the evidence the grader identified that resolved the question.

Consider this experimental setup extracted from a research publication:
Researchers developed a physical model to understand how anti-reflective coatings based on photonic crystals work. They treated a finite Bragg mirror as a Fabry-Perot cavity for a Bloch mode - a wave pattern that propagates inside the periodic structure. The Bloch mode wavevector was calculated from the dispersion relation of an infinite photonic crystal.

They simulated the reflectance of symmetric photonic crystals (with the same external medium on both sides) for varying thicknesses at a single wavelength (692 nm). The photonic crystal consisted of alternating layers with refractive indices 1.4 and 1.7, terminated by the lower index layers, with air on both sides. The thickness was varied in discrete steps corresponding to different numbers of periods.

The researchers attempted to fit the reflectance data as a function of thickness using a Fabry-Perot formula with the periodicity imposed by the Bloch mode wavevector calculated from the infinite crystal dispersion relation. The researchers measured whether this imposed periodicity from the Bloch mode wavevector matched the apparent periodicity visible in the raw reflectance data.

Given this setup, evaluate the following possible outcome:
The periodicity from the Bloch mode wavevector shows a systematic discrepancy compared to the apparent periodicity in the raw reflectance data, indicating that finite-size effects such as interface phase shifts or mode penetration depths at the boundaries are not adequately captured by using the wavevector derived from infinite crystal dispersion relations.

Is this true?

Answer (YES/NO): NO